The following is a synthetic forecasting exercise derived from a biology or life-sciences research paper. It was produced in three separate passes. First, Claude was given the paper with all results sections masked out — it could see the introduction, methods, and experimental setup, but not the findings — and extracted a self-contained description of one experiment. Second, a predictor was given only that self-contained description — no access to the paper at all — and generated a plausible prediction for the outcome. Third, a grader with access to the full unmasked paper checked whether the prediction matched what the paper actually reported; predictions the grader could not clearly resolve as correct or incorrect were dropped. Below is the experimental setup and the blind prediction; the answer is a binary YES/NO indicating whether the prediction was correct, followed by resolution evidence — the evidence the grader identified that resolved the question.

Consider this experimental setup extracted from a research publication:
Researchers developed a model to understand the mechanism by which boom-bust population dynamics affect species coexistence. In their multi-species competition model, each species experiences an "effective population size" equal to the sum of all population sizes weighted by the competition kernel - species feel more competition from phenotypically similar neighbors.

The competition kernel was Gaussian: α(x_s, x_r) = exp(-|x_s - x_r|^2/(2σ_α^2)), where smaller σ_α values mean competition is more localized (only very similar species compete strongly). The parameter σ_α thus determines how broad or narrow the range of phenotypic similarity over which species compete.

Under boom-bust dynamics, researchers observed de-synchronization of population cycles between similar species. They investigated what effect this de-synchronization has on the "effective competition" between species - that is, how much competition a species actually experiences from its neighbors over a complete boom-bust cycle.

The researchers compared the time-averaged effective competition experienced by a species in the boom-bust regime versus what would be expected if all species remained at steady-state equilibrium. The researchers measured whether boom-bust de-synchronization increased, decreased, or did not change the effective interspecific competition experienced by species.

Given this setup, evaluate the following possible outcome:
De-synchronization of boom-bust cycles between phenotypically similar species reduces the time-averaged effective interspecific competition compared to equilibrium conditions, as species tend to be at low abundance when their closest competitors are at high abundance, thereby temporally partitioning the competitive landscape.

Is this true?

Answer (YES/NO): YES